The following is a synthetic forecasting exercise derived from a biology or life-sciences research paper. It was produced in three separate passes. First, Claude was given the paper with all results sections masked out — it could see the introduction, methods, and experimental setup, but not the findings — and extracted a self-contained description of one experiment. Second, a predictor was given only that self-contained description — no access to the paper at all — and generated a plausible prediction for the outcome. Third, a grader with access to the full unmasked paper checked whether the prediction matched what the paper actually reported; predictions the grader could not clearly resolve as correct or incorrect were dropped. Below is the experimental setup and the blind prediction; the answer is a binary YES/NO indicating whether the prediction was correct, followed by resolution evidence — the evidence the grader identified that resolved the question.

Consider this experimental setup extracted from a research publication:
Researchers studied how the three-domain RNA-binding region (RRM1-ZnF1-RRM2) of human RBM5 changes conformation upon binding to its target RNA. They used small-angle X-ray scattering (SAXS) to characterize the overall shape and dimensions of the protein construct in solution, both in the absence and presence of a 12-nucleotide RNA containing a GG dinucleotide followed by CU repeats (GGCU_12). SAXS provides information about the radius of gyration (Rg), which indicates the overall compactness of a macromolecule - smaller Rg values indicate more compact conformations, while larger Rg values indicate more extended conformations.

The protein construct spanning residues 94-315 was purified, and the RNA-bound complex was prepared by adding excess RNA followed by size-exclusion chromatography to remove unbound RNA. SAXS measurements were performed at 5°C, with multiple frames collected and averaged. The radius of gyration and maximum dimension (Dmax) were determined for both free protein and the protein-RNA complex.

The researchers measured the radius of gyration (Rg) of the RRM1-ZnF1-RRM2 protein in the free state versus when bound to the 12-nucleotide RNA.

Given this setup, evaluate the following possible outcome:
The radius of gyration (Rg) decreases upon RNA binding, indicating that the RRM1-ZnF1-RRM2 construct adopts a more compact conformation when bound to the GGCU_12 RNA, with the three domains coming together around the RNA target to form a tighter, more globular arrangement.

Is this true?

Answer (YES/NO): YES